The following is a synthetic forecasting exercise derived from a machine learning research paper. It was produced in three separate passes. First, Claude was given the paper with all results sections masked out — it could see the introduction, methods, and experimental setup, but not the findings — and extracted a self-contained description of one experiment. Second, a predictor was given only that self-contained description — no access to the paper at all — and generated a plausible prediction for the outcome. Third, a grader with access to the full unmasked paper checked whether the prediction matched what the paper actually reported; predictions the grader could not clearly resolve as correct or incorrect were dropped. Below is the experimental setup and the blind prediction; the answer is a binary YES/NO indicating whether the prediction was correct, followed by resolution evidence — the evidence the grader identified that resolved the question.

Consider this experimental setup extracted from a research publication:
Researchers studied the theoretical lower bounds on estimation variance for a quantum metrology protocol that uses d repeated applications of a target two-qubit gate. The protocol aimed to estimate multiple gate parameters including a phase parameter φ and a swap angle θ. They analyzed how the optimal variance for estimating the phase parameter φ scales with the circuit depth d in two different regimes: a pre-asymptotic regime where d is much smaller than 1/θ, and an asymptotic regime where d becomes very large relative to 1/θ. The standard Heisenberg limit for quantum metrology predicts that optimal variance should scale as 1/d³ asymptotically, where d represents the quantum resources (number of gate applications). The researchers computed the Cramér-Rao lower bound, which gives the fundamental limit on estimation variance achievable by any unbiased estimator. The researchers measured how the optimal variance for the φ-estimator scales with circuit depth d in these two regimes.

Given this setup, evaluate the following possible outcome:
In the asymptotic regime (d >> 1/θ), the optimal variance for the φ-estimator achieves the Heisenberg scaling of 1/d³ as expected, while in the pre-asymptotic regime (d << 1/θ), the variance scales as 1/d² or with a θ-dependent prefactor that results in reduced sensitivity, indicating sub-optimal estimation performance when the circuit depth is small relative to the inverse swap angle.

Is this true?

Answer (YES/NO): NO